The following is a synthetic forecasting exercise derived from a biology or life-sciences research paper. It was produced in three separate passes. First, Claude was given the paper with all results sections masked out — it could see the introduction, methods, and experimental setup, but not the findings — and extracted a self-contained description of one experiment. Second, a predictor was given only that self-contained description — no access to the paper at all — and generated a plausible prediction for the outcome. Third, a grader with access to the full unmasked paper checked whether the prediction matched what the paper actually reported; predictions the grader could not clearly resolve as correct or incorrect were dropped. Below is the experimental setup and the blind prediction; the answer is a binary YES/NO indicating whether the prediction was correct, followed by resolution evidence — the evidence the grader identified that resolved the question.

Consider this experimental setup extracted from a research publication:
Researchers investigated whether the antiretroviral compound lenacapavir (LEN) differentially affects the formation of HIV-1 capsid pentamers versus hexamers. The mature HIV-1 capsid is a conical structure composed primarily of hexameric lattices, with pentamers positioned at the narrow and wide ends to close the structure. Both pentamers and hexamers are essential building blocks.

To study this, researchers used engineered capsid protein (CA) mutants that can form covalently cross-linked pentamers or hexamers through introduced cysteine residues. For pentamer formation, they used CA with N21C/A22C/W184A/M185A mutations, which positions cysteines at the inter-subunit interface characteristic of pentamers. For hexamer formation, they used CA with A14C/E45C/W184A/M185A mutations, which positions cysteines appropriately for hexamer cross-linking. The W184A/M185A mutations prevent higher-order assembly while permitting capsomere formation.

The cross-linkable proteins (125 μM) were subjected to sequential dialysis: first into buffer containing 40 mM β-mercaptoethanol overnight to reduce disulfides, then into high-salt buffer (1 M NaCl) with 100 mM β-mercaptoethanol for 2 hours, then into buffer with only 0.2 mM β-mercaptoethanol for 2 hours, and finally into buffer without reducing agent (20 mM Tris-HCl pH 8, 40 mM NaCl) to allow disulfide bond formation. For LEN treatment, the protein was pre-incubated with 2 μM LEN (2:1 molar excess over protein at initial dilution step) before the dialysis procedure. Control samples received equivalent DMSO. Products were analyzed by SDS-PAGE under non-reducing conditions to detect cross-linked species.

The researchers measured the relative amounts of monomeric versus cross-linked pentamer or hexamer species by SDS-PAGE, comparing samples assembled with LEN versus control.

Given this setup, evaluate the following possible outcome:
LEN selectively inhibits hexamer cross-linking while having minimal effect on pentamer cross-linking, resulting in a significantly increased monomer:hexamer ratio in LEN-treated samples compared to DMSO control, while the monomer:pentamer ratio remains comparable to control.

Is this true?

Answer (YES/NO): NO